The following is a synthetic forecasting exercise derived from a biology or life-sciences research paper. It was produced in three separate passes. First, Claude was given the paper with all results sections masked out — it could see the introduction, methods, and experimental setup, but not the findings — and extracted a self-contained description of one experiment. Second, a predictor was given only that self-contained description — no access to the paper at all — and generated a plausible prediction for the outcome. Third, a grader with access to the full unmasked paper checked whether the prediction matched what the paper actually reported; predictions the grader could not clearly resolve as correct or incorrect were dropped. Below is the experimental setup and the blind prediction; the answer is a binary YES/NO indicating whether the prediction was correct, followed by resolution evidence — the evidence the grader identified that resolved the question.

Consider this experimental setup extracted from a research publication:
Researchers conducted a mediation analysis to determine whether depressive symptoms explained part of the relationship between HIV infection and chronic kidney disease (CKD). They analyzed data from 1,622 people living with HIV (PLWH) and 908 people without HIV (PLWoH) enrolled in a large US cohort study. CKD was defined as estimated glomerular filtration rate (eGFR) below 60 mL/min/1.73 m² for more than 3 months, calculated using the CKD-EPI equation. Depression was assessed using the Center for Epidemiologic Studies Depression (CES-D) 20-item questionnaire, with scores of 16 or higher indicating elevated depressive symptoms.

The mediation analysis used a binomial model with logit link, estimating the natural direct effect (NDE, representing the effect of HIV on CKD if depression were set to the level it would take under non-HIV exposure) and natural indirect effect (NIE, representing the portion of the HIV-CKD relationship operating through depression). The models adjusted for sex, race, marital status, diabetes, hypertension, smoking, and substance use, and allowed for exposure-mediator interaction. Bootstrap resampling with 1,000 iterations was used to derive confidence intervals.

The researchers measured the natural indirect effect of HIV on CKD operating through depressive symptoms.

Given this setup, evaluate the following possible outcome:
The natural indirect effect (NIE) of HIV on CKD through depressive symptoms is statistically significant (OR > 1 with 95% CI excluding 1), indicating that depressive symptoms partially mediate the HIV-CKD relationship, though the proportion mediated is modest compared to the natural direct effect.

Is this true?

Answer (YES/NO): NO